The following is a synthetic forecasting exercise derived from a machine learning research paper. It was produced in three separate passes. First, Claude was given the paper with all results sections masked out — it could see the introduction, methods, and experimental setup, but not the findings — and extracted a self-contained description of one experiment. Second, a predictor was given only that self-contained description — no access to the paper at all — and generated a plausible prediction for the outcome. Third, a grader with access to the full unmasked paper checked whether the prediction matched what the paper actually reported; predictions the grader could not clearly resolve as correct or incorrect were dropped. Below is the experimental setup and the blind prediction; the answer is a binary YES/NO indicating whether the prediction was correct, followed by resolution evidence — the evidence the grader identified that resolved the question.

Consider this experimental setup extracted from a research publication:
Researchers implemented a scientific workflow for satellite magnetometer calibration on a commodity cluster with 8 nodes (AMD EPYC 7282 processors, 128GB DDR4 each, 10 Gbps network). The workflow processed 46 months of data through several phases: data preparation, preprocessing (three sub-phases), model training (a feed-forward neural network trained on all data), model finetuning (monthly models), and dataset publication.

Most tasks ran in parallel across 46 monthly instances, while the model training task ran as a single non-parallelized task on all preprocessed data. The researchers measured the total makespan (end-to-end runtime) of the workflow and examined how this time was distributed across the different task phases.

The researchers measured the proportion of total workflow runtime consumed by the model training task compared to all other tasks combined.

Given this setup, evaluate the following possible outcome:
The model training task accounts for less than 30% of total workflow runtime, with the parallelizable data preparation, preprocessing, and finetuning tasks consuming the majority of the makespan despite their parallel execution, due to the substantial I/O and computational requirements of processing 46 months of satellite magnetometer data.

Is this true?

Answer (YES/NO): NO